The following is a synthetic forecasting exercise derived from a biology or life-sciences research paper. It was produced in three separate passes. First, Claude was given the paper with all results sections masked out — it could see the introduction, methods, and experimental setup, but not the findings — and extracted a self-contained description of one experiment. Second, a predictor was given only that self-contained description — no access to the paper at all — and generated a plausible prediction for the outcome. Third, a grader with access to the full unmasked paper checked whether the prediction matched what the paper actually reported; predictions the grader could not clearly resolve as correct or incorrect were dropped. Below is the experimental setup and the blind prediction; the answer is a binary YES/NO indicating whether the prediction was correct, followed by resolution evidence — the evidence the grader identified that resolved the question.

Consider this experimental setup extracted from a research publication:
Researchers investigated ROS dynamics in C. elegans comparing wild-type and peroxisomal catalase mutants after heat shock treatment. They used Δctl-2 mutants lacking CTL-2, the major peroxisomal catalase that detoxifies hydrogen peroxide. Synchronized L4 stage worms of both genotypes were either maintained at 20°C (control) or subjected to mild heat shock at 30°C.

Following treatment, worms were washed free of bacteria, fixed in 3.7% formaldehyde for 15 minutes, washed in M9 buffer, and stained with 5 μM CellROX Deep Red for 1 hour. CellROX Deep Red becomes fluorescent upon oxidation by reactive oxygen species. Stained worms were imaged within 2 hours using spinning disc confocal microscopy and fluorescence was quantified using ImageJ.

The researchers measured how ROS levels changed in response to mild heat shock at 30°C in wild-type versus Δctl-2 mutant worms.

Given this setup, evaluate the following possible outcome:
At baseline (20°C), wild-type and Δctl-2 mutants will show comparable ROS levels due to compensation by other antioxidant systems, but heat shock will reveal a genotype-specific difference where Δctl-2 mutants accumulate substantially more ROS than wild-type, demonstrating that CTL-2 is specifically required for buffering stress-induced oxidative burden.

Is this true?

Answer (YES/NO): YES